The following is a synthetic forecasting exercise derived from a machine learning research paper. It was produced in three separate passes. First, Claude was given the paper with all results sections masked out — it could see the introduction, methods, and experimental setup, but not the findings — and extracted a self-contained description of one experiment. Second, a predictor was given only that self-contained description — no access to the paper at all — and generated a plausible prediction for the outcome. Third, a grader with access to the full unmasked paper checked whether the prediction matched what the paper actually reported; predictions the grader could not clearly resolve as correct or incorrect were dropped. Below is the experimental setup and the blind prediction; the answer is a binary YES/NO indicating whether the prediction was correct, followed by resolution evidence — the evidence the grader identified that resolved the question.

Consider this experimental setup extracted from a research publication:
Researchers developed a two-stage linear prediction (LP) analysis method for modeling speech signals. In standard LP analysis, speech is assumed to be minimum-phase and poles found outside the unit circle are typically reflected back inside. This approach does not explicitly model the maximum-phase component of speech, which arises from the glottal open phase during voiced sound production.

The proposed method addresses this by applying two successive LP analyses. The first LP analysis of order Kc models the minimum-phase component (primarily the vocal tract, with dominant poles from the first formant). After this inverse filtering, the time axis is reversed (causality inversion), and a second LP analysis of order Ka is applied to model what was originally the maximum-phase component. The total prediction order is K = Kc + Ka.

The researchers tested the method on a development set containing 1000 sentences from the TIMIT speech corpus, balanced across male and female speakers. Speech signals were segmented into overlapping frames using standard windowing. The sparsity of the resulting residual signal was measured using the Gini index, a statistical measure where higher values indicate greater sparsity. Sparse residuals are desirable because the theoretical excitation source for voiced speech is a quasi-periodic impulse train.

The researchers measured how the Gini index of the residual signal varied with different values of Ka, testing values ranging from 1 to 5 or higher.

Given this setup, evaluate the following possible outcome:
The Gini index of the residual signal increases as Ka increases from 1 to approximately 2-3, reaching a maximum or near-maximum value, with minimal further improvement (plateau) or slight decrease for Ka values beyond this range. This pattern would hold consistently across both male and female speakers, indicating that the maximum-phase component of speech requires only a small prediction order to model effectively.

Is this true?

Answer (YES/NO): YES